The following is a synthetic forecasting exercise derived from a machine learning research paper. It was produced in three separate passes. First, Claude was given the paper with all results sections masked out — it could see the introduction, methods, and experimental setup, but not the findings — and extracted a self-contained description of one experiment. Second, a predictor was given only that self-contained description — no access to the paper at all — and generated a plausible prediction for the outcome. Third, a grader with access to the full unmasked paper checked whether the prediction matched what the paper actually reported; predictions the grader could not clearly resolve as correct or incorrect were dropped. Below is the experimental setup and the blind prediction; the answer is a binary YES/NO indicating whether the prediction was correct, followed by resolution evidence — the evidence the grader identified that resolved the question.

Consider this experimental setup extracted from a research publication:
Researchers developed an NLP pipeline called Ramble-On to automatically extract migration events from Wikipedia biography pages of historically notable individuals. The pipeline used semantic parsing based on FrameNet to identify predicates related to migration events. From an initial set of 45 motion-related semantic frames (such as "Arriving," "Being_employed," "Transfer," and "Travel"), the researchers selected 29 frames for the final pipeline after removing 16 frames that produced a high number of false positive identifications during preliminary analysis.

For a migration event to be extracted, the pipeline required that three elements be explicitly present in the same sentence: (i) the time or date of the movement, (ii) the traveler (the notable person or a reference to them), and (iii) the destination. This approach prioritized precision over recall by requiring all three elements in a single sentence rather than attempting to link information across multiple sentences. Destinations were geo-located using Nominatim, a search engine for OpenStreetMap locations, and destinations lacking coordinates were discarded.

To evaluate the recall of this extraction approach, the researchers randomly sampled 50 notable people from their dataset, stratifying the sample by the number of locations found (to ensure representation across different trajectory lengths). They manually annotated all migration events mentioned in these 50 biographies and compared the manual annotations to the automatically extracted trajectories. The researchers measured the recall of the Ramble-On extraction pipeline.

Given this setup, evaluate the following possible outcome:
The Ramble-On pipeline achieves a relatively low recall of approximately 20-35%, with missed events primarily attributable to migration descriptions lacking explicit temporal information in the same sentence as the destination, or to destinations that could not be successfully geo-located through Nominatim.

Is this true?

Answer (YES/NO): NO